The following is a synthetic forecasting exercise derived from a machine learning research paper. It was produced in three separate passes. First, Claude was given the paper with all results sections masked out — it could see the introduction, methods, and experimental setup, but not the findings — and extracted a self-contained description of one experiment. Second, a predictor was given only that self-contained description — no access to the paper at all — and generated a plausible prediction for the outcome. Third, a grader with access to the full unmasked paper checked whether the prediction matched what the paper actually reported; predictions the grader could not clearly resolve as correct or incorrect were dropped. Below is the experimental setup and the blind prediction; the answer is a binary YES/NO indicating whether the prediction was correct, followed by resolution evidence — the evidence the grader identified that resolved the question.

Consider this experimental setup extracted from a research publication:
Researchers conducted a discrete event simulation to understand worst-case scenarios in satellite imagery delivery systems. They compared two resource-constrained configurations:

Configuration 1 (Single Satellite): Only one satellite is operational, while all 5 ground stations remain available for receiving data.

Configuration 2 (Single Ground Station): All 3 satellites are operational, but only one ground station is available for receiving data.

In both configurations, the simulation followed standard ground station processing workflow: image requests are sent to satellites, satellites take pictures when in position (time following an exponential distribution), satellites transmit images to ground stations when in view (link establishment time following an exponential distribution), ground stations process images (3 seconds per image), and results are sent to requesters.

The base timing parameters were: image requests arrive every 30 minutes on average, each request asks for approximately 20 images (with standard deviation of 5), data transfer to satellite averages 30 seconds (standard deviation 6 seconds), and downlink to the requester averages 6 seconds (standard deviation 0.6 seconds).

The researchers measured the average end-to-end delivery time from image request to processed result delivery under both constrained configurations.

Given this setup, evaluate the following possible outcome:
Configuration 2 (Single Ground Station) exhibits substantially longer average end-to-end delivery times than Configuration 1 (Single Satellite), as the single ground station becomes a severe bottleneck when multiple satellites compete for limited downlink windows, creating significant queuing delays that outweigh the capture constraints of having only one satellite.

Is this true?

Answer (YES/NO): NO